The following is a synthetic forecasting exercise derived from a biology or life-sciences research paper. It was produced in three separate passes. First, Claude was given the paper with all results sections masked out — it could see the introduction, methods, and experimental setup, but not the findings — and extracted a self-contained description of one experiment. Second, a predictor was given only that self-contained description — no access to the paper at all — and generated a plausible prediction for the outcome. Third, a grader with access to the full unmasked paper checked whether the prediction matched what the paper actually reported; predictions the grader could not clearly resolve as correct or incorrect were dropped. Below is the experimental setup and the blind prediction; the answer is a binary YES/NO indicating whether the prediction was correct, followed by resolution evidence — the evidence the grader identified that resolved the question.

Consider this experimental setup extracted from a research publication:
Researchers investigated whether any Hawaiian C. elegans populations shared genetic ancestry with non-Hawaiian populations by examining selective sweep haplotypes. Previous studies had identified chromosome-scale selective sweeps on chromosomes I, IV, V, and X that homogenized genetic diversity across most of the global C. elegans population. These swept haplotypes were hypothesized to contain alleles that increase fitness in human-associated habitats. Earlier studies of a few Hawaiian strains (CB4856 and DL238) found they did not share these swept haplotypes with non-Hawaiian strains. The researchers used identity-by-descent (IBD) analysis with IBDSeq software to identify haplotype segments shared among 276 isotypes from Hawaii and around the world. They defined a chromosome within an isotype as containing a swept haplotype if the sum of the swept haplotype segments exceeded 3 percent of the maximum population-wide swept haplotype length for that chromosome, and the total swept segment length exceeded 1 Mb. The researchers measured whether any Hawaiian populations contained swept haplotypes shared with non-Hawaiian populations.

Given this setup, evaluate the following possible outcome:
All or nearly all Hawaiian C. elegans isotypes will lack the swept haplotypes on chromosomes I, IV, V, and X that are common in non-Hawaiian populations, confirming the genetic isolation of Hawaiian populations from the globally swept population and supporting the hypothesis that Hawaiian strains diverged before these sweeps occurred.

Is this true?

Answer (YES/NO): NO